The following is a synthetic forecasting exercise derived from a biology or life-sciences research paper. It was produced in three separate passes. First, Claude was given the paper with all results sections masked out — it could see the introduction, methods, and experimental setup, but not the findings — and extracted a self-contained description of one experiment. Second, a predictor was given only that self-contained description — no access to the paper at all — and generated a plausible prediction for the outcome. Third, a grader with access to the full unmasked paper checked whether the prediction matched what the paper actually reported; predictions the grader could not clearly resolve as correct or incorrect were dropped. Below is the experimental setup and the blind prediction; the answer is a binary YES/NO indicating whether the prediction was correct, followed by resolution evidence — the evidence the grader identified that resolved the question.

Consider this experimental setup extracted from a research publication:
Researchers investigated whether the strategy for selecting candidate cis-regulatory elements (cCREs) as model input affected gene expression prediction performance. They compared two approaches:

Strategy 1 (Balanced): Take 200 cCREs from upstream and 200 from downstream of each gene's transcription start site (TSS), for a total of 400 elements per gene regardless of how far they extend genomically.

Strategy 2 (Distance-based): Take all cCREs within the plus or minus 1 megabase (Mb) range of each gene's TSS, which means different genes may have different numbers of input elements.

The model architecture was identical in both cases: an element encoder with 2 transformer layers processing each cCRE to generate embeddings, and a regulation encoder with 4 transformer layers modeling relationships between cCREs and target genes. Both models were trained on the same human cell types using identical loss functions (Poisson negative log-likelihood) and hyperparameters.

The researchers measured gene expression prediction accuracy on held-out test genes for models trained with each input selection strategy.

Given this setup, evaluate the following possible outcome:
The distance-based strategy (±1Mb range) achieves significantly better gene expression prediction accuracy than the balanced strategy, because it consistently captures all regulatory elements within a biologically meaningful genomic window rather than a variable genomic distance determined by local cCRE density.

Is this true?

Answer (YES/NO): NO